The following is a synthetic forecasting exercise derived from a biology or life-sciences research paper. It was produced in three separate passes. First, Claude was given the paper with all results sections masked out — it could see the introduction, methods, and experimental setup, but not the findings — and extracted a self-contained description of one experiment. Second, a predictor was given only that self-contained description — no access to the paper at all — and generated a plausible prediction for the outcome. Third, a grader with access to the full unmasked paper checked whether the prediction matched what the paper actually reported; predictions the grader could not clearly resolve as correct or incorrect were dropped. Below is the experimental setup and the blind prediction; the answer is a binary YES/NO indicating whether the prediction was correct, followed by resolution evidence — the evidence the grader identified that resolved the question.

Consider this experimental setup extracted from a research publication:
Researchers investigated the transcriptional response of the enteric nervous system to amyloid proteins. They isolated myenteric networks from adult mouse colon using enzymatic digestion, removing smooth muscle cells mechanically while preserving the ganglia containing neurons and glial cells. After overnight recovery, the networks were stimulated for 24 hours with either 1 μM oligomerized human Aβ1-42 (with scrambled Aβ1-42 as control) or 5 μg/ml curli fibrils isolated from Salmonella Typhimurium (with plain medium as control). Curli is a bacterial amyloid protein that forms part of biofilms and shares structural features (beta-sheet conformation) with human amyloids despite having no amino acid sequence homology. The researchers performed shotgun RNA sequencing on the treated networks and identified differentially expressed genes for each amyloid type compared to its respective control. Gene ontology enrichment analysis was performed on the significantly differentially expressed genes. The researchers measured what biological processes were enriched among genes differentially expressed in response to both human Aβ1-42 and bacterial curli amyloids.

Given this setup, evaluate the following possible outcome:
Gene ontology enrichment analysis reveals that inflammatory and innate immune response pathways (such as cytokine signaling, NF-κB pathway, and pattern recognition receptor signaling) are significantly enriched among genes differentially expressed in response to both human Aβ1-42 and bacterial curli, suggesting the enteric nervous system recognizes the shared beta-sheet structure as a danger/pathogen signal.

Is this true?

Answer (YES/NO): NO